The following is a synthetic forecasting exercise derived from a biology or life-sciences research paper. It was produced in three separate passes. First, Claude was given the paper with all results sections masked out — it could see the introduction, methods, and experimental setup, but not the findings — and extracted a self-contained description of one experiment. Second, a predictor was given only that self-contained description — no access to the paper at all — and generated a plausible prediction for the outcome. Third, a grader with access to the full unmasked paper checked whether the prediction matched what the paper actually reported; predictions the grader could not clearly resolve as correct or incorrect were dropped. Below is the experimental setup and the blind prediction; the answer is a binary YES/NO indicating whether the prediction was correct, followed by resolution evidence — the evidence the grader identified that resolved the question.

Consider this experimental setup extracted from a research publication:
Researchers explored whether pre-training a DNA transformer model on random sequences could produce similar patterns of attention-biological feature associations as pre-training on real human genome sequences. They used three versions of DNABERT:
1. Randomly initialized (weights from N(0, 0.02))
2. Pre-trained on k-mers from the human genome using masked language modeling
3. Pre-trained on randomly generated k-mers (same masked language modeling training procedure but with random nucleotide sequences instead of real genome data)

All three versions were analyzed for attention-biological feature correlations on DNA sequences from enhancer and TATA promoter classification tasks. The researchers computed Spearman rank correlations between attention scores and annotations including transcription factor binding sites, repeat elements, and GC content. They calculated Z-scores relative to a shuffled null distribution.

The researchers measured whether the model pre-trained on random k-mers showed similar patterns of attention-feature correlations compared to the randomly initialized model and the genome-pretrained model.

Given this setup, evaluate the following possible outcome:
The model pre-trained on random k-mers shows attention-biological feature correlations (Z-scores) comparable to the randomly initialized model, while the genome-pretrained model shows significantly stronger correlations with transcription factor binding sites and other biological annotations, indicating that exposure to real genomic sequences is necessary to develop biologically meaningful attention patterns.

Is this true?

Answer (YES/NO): NO